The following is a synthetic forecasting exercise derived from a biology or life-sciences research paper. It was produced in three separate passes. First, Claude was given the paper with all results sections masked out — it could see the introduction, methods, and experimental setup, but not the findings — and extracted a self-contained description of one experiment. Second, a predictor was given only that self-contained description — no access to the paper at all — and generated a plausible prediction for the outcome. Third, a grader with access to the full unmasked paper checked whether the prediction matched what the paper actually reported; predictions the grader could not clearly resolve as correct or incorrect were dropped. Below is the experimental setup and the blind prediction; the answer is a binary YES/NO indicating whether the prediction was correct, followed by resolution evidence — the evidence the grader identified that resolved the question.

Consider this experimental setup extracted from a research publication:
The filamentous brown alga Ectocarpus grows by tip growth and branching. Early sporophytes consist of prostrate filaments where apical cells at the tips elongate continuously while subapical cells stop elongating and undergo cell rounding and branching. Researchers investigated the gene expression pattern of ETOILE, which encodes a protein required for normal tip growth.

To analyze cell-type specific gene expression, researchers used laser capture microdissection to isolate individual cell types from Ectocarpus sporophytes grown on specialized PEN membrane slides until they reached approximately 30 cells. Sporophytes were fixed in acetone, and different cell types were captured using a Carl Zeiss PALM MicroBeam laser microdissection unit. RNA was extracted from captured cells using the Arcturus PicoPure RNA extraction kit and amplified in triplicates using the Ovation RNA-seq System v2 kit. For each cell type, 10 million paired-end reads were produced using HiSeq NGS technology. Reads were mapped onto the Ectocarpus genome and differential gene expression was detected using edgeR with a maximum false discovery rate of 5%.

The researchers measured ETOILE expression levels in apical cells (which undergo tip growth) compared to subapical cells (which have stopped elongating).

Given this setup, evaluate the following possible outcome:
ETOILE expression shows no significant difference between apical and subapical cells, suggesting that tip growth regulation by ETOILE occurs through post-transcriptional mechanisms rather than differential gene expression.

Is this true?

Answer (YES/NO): YES